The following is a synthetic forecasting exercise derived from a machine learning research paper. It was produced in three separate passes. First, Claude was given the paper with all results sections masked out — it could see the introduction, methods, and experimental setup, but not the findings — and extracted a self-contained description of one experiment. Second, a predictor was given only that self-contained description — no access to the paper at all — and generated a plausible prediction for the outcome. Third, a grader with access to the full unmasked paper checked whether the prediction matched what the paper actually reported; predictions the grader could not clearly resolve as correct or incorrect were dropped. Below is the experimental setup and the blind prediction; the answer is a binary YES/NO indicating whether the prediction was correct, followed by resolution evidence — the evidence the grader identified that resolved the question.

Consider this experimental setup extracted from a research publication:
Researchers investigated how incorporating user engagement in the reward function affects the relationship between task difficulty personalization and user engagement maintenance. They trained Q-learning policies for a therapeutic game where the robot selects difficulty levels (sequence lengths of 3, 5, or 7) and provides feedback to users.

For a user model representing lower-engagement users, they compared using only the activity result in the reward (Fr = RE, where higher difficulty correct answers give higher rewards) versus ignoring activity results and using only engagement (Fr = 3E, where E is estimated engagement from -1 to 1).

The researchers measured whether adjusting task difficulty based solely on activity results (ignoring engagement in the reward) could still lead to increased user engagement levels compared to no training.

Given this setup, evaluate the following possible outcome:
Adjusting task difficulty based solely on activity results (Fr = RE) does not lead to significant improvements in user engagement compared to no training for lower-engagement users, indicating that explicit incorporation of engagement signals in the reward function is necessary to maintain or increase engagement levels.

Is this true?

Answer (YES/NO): NO